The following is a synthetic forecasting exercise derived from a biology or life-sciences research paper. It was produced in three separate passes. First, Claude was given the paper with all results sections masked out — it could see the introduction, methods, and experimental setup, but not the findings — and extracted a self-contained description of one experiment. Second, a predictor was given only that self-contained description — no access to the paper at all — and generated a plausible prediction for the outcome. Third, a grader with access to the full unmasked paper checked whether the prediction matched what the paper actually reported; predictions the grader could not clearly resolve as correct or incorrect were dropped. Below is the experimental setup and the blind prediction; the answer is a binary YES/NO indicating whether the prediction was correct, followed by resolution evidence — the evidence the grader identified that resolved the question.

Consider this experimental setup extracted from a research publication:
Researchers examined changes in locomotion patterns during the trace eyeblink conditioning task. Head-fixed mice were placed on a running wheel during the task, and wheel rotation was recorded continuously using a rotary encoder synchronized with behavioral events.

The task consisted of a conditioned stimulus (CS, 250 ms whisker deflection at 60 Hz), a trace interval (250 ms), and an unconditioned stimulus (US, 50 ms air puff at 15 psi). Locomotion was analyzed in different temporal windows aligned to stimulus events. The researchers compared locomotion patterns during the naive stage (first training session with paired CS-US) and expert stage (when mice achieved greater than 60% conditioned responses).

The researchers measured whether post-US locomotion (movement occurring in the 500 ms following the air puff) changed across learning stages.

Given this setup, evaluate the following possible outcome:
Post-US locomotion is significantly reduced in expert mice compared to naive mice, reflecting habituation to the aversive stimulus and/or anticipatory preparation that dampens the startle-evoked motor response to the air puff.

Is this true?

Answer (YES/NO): YES